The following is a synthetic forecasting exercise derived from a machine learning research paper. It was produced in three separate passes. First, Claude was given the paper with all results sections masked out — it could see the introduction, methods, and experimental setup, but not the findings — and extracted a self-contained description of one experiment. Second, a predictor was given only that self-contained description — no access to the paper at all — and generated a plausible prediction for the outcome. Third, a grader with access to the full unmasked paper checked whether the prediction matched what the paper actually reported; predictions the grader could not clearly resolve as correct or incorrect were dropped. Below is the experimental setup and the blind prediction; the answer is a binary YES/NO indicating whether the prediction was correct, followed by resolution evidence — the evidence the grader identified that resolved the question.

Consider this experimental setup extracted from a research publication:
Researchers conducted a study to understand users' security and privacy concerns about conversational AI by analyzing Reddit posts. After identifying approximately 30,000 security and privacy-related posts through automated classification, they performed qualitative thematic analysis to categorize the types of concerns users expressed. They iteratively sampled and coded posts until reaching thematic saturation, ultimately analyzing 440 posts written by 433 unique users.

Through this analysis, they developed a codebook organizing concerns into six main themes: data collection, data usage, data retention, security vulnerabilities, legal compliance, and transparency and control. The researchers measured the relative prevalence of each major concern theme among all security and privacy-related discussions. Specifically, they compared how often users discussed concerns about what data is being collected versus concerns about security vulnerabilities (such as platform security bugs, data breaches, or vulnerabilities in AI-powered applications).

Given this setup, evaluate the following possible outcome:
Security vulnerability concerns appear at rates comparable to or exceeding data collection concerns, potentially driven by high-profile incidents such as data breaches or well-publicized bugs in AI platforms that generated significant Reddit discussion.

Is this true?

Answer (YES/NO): NO